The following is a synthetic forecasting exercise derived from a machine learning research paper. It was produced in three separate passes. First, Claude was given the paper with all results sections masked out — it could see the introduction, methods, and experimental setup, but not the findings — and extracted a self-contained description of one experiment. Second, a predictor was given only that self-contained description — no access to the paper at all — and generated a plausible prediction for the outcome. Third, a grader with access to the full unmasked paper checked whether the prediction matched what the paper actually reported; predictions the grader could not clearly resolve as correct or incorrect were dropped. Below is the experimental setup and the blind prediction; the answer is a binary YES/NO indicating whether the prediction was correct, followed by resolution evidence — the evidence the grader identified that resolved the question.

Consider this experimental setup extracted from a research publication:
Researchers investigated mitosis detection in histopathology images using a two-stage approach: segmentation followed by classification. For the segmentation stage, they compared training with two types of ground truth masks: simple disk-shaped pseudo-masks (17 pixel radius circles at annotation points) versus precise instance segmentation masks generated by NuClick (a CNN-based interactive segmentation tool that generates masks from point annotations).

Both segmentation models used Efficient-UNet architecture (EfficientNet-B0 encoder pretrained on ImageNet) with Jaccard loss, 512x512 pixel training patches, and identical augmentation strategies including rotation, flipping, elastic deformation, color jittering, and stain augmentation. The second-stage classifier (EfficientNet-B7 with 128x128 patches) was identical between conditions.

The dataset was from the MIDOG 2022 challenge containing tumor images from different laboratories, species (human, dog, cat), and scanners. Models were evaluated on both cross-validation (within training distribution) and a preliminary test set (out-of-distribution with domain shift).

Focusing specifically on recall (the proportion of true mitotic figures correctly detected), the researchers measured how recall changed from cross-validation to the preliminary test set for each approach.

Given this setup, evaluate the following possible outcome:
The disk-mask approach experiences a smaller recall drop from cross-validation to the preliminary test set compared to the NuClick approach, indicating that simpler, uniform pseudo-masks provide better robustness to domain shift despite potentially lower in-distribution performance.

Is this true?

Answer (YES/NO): YES